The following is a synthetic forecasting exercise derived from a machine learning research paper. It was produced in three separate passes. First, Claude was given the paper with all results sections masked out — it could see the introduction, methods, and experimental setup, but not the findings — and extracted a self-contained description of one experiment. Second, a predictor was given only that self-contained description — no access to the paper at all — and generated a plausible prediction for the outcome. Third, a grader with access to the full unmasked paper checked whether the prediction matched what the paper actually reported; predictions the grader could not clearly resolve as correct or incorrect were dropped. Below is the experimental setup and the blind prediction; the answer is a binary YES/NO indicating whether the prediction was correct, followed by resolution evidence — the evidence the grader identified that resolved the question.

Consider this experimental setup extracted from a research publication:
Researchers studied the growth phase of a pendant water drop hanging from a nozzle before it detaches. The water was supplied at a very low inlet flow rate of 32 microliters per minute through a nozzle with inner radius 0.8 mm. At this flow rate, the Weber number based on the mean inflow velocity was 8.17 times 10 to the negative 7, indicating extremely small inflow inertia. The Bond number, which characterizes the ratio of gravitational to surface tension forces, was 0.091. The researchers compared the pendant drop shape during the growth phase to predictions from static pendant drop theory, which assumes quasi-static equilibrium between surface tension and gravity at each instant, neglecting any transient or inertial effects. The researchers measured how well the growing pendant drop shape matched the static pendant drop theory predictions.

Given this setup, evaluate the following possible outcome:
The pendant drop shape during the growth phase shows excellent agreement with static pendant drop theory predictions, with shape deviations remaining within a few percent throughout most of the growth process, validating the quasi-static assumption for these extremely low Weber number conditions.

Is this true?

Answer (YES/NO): YES